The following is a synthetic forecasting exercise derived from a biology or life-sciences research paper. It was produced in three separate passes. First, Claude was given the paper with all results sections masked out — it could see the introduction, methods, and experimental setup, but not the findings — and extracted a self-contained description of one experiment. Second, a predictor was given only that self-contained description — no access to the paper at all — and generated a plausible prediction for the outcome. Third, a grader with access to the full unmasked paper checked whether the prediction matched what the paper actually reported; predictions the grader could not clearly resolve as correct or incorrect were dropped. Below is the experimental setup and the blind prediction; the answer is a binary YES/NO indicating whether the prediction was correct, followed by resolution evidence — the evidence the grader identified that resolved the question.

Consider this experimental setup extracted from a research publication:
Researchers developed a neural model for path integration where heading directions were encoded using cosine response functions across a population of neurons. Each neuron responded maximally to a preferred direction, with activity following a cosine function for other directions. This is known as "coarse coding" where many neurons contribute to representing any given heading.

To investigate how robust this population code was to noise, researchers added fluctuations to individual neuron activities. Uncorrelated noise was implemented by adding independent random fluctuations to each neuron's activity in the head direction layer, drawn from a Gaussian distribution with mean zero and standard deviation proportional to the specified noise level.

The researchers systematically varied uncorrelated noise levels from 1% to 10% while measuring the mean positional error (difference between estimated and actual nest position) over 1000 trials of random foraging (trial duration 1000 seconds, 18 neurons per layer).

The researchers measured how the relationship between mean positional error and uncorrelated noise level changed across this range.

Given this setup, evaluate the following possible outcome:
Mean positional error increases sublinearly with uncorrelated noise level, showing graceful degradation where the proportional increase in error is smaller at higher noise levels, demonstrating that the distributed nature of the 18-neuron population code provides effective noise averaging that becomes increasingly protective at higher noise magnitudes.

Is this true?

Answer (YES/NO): NO